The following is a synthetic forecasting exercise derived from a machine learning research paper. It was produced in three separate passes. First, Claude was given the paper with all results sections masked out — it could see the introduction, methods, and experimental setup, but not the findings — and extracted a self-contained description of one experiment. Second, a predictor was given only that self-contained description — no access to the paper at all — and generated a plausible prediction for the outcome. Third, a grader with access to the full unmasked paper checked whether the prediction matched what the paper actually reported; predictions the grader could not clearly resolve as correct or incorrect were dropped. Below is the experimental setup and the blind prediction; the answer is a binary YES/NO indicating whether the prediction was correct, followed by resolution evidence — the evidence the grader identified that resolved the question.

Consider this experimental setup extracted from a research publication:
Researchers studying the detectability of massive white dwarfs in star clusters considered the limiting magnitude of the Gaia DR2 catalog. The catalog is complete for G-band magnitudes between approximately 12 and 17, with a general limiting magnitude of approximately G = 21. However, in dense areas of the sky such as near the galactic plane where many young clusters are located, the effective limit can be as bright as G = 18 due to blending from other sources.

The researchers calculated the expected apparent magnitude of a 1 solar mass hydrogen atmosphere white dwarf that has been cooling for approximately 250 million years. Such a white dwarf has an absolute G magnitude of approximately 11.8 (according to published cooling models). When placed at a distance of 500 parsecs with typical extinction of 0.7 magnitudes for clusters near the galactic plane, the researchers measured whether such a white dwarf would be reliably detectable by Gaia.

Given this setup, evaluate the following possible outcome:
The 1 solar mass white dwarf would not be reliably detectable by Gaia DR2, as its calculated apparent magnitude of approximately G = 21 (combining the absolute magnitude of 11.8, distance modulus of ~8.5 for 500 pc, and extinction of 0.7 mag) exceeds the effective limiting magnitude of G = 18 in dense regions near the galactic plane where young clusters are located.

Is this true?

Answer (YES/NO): NO